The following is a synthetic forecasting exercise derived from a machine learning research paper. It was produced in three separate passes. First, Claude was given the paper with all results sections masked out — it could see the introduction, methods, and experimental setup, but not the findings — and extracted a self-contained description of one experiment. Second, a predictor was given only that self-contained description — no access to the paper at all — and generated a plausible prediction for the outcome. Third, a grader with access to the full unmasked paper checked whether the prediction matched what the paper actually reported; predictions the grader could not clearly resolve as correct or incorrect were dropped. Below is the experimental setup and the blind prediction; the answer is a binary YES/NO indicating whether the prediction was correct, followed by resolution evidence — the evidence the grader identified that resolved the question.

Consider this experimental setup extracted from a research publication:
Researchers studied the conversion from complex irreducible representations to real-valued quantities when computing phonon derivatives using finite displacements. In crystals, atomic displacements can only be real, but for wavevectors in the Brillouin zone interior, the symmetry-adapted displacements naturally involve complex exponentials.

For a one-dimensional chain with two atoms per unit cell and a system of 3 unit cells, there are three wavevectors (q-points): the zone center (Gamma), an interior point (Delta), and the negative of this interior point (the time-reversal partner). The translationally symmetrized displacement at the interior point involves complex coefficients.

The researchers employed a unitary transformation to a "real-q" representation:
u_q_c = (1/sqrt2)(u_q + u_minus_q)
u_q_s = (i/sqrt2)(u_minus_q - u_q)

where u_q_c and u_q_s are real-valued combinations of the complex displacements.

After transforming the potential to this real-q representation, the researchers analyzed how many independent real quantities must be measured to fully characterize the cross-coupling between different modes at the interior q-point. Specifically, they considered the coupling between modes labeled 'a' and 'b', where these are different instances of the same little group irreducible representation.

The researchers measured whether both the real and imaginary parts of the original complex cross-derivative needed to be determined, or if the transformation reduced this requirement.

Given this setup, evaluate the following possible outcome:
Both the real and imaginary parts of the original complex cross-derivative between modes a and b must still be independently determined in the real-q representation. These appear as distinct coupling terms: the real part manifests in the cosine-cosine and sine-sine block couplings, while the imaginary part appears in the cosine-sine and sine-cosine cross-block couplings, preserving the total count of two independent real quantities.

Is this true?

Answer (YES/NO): YES